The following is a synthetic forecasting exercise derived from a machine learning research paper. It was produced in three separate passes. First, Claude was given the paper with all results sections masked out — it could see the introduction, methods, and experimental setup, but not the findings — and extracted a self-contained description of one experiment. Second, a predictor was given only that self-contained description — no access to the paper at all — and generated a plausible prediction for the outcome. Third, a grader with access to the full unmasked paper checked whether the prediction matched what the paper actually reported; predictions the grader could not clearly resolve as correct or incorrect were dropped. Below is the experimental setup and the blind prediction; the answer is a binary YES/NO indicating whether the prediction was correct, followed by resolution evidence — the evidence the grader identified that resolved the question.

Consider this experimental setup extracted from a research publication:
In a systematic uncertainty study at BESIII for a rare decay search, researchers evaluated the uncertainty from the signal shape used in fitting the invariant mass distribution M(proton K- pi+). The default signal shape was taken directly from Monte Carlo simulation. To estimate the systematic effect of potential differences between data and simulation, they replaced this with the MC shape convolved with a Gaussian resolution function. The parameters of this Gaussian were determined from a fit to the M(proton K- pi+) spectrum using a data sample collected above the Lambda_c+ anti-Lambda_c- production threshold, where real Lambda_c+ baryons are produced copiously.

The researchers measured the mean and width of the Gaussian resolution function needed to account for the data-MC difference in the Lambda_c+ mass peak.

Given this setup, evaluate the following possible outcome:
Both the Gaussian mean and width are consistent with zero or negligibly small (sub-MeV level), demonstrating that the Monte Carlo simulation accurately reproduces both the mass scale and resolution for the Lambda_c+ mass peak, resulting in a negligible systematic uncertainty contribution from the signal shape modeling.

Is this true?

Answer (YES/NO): NO